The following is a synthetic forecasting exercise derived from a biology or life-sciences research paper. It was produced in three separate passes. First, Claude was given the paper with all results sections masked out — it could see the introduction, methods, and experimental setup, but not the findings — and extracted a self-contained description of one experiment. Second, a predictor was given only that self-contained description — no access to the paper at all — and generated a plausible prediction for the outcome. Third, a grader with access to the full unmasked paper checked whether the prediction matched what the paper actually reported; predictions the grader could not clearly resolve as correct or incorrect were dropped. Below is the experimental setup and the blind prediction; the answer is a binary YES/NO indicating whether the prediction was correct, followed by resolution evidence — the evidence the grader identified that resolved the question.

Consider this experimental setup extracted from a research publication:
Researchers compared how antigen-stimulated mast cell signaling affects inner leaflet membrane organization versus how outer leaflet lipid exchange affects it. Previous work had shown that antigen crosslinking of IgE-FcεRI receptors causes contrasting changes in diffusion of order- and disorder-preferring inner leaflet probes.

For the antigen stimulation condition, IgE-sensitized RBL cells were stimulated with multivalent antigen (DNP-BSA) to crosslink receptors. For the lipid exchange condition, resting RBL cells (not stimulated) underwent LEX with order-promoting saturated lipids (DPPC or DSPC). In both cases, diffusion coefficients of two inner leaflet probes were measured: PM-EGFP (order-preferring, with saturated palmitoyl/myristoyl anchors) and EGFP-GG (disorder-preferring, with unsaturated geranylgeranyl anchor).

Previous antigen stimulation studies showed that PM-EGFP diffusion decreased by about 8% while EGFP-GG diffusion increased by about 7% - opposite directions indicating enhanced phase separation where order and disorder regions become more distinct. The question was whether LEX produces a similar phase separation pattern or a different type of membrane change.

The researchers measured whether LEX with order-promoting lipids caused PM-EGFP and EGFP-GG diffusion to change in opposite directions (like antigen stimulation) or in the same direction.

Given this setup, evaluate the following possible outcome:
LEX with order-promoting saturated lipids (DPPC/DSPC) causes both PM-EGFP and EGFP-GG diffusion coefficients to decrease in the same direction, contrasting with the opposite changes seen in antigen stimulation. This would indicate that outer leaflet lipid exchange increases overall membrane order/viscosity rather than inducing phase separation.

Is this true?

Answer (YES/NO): YES